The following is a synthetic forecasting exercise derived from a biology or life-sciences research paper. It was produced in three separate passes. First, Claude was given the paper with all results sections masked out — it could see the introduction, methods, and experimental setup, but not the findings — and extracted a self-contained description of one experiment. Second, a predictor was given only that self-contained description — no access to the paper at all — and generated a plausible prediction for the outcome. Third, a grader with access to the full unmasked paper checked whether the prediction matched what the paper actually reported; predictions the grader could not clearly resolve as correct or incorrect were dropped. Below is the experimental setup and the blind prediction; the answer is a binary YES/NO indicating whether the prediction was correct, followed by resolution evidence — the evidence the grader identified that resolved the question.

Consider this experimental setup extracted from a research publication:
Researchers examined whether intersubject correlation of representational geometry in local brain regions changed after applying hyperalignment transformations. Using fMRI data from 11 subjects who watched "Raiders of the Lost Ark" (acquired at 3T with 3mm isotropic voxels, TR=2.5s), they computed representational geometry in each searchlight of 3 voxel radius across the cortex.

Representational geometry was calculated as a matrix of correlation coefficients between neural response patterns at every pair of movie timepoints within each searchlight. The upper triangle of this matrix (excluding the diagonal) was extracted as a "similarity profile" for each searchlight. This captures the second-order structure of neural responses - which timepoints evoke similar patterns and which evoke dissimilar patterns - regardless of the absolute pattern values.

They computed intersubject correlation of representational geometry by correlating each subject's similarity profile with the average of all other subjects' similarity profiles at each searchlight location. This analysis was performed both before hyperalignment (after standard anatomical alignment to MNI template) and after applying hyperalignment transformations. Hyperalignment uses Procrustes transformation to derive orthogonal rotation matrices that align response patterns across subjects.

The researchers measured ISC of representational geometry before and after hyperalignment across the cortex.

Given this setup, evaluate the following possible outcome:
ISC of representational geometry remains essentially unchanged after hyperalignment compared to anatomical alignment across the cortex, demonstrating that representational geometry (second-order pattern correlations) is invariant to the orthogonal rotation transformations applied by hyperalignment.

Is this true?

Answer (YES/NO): NO